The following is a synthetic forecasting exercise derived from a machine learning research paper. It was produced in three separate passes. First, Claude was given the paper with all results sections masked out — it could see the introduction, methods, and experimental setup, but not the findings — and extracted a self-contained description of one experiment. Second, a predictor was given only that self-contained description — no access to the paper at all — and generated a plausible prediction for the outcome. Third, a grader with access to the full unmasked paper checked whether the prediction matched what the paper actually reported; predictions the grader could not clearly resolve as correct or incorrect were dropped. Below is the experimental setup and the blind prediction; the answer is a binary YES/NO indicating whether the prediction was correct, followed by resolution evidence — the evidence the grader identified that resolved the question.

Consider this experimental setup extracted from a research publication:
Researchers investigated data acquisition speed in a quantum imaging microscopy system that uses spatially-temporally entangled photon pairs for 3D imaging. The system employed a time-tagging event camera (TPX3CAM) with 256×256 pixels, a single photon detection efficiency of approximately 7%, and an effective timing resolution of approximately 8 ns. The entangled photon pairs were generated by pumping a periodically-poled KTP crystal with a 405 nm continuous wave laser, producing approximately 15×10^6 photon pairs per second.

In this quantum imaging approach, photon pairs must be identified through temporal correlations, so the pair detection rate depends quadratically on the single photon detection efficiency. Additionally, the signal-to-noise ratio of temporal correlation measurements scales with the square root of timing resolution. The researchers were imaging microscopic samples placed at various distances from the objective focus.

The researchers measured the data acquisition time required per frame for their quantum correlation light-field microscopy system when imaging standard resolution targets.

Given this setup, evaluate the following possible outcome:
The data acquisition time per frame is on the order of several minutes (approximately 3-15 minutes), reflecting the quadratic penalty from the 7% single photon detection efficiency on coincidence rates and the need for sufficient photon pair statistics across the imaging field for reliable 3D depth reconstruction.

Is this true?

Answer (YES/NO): NO